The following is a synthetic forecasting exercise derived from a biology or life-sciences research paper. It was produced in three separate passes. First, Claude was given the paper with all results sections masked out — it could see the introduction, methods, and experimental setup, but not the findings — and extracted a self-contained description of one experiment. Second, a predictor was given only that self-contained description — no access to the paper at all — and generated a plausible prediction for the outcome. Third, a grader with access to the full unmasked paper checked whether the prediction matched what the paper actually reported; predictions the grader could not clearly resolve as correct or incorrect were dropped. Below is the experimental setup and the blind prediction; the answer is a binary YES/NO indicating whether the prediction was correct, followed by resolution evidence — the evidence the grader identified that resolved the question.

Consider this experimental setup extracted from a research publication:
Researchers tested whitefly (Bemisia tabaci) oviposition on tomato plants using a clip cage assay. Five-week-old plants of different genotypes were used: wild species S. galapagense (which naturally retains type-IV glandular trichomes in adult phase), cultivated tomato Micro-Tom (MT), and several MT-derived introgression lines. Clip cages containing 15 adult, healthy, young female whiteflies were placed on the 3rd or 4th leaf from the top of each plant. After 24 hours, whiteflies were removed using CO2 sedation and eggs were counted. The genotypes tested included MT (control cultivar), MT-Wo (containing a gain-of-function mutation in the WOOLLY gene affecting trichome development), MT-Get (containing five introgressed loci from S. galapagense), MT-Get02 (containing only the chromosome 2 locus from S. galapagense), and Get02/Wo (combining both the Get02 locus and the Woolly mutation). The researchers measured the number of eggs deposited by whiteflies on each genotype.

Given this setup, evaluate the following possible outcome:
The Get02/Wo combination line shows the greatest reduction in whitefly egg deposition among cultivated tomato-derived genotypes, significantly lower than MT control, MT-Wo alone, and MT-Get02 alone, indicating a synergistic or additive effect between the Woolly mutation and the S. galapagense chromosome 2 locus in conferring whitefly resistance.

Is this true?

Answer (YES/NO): NO